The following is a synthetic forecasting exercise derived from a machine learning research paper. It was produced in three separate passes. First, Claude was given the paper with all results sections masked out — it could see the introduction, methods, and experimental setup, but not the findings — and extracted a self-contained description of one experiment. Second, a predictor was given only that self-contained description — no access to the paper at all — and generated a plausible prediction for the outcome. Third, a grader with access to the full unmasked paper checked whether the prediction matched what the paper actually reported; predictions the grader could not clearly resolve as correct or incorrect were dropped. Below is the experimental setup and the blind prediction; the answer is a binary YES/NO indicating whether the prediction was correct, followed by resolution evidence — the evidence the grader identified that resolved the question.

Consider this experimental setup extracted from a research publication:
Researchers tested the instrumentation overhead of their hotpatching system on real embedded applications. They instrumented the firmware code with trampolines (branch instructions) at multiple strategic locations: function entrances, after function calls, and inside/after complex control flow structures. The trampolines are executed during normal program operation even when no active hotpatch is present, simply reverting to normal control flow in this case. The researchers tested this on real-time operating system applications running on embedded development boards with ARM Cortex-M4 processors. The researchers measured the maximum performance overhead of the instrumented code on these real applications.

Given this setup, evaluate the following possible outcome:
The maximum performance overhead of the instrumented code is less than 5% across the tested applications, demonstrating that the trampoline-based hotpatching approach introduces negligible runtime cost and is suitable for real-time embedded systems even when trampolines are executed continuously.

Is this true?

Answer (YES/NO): YES